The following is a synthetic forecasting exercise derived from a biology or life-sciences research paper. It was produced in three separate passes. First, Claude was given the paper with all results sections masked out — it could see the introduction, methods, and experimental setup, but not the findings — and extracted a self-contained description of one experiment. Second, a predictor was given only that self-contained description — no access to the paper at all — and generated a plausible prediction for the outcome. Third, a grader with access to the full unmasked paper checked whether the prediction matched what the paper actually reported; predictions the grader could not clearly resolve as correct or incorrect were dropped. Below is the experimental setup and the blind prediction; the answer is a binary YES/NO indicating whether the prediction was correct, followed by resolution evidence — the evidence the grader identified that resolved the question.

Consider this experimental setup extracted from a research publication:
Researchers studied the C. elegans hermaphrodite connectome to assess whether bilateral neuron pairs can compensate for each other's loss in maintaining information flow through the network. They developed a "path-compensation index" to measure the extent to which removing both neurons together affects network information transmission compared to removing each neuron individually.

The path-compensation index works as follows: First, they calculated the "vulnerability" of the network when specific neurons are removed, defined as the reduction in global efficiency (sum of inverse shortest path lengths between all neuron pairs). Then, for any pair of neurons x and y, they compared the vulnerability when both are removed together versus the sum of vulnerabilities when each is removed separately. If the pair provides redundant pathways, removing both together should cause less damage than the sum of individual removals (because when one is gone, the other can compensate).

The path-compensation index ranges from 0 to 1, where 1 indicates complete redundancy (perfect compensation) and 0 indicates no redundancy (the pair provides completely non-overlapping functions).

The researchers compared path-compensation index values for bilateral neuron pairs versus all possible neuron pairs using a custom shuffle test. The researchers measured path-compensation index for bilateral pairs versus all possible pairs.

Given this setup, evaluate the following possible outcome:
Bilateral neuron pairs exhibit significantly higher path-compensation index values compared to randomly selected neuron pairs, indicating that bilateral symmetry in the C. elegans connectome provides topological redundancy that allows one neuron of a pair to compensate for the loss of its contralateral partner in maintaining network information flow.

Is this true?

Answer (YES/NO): YES